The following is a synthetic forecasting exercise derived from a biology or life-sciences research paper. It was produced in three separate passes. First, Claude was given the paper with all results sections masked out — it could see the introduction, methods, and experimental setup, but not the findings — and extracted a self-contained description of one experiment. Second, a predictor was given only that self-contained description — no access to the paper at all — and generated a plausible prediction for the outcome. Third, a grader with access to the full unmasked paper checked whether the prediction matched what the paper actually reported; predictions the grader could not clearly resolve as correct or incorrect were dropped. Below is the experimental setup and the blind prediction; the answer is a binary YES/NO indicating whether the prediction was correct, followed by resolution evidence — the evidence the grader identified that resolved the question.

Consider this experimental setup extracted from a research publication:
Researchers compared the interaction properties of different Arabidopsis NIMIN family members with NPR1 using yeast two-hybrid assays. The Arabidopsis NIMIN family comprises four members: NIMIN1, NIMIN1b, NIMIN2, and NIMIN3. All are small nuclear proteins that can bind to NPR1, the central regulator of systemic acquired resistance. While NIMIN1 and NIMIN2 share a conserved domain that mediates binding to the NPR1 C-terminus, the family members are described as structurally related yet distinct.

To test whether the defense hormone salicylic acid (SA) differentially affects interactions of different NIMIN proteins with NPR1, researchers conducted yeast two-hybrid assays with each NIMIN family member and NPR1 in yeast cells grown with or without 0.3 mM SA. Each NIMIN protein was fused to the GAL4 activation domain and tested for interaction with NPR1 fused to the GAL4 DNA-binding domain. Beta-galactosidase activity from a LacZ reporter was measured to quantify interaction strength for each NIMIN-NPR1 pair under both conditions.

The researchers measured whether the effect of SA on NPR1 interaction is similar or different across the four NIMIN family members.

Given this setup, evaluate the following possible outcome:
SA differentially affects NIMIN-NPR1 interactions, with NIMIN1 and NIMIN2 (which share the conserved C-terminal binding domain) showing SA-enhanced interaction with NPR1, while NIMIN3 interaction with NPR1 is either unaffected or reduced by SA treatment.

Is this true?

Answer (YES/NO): NO